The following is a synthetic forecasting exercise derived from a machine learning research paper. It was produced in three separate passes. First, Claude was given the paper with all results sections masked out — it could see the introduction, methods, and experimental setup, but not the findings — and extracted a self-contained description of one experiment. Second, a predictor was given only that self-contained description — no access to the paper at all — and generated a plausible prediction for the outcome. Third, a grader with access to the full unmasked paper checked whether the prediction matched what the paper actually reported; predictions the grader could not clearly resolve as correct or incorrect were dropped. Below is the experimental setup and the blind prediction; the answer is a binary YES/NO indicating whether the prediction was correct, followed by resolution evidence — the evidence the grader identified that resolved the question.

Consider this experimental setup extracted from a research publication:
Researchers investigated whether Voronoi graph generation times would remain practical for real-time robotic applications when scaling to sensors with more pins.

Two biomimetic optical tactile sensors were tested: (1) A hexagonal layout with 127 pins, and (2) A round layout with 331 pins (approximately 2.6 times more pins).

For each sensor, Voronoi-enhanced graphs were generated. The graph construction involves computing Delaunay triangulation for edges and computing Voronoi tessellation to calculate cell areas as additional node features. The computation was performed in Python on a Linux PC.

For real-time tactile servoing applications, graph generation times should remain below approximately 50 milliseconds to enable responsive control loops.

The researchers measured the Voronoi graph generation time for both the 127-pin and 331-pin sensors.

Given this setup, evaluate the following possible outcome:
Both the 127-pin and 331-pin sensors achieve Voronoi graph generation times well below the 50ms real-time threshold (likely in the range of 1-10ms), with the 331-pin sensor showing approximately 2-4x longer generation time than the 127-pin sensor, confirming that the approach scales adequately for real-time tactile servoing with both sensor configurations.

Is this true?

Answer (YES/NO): NO